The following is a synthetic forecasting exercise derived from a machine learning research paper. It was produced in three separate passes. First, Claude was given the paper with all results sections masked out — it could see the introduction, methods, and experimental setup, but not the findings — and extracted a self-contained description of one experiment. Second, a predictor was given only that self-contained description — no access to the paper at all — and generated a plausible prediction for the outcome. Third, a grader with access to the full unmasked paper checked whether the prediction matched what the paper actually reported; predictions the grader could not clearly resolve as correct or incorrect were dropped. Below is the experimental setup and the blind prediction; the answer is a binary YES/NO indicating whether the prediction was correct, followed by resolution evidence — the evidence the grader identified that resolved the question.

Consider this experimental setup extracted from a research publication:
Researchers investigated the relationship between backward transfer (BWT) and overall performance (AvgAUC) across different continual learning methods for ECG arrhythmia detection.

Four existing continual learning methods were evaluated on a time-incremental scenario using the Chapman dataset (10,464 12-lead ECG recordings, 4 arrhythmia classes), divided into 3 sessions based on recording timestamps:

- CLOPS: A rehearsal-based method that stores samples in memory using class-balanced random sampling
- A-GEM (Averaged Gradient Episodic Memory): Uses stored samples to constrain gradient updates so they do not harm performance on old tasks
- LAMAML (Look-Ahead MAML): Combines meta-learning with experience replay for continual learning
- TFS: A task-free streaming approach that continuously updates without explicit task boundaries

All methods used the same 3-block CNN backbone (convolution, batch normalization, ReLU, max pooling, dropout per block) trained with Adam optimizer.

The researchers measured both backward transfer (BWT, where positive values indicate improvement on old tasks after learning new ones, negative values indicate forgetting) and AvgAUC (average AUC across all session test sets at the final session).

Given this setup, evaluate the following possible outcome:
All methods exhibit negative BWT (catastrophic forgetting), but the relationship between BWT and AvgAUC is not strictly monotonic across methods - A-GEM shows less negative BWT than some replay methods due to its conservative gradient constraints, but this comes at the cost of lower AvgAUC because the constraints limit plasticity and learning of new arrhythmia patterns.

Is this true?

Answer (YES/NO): NO